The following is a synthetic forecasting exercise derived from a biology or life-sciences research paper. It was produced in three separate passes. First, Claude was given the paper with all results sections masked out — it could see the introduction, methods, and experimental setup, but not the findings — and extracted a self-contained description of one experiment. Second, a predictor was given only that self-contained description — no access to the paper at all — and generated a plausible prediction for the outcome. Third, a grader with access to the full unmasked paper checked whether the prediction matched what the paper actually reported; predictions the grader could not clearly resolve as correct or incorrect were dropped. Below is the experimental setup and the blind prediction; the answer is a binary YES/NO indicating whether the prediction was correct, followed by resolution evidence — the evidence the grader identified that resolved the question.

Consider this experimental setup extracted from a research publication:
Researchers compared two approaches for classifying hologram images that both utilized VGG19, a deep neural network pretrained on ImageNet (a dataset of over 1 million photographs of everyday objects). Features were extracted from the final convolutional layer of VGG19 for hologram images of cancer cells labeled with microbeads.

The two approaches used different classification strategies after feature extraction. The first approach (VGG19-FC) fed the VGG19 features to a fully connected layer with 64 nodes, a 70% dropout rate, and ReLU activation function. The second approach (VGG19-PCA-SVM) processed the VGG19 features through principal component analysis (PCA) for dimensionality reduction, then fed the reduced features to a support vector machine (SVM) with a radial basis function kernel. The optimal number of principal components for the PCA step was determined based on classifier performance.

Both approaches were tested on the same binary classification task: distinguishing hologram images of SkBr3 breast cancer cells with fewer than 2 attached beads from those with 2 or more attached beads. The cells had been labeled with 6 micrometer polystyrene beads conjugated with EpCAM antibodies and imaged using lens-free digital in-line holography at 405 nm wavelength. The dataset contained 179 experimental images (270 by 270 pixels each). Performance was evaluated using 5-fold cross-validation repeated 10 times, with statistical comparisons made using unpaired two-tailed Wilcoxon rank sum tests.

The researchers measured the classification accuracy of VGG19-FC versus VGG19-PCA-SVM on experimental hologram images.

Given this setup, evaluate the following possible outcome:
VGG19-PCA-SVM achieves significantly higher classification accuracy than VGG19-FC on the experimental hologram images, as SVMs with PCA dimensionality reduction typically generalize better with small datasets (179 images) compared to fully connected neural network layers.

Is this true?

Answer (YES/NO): NO